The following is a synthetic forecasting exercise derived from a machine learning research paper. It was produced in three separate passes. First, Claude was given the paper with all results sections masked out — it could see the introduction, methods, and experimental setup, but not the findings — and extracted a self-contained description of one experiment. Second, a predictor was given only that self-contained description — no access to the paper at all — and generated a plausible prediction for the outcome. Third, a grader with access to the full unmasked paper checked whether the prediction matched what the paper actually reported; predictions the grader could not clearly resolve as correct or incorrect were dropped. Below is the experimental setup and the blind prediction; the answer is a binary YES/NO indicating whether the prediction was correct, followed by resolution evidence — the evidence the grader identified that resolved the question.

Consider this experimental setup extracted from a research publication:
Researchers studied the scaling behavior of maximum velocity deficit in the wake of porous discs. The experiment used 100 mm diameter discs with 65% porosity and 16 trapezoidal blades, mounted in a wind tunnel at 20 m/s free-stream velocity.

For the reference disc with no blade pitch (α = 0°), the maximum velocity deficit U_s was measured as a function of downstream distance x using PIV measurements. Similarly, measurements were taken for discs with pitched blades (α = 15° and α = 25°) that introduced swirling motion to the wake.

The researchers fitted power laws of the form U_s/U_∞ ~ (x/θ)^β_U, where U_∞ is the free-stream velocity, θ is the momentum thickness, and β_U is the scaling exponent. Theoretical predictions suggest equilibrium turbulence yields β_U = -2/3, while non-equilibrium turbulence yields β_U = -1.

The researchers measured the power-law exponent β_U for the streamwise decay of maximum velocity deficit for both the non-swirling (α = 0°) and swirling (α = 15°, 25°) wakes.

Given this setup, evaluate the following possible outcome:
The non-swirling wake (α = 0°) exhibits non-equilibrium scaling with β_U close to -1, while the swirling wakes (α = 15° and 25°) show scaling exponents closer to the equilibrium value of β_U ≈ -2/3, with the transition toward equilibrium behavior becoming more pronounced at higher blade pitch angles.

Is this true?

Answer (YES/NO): NO